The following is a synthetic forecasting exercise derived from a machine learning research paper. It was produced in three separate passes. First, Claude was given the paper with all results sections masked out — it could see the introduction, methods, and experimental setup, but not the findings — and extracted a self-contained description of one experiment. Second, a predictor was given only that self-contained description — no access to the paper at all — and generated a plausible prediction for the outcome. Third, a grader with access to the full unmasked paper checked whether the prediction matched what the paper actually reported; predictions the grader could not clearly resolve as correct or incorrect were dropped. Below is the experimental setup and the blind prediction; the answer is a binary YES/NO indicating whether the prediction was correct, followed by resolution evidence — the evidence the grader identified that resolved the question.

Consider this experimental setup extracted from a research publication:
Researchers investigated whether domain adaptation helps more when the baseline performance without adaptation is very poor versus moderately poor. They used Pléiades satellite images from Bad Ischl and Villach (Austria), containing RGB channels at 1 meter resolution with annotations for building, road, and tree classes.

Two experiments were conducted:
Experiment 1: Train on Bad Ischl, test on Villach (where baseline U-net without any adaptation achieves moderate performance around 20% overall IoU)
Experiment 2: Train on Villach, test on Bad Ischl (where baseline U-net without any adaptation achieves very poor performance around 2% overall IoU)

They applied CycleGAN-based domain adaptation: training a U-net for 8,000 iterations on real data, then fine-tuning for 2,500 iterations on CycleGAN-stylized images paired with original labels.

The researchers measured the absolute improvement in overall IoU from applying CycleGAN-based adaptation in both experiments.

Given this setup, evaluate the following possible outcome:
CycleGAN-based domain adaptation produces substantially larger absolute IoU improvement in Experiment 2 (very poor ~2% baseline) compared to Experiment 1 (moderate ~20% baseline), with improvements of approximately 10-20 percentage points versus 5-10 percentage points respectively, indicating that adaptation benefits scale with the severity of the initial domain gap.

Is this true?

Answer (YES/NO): NO